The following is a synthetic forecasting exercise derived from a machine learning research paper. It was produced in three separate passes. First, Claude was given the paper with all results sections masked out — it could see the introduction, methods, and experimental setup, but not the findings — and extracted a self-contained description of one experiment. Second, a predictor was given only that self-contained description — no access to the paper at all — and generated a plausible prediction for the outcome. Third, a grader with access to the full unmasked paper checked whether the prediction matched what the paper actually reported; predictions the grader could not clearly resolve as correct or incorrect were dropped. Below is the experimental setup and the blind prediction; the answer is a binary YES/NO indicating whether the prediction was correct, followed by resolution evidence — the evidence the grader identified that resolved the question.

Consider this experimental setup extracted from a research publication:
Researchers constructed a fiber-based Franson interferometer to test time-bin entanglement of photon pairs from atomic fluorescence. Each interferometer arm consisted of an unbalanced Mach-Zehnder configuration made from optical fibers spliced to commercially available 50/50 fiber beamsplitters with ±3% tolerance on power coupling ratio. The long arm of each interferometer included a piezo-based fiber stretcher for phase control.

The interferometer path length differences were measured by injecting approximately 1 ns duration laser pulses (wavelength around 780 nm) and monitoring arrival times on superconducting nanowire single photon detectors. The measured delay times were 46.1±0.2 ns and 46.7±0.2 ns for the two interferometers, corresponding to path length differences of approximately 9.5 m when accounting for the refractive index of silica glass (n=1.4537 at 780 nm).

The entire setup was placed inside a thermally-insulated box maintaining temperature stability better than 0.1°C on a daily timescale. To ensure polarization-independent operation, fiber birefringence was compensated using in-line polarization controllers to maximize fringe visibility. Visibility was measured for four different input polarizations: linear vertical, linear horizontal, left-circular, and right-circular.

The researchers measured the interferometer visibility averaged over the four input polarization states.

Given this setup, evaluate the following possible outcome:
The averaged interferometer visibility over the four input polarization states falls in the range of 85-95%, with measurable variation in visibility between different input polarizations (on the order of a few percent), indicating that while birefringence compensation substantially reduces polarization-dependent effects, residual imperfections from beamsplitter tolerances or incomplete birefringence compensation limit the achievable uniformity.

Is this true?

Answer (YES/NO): NO